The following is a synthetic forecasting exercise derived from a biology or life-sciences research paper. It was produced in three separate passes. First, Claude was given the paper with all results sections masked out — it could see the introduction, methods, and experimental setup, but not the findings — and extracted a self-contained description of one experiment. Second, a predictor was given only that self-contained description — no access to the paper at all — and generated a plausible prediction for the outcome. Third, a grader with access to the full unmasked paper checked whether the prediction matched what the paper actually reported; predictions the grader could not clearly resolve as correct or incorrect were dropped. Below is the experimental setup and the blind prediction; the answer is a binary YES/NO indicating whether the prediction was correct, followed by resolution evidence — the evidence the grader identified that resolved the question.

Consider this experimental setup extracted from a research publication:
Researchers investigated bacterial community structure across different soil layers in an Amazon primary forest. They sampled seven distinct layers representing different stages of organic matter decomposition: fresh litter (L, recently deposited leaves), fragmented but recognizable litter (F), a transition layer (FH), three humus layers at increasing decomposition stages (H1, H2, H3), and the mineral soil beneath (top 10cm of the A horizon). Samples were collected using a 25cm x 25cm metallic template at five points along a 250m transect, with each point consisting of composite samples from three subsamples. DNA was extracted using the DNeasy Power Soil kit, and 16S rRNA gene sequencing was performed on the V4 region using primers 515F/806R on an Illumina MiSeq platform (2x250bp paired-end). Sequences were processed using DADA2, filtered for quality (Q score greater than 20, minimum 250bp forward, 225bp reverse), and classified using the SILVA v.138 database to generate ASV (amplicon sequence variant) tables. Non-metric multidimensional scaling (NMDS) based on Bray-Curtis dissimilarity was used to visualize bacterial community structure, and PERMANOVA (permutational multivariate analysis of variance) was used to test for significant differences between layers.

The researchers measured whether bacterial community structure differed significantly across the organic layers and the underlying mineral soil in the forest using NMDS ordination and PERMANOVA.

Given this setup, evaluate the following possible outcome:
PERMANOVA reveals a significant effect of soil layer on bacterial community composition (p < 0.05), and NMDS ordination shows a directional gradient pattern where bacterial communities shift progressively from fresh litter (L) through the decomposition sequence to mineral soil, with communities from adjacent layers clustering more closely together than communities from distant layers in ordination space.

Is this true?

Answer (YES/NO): YES